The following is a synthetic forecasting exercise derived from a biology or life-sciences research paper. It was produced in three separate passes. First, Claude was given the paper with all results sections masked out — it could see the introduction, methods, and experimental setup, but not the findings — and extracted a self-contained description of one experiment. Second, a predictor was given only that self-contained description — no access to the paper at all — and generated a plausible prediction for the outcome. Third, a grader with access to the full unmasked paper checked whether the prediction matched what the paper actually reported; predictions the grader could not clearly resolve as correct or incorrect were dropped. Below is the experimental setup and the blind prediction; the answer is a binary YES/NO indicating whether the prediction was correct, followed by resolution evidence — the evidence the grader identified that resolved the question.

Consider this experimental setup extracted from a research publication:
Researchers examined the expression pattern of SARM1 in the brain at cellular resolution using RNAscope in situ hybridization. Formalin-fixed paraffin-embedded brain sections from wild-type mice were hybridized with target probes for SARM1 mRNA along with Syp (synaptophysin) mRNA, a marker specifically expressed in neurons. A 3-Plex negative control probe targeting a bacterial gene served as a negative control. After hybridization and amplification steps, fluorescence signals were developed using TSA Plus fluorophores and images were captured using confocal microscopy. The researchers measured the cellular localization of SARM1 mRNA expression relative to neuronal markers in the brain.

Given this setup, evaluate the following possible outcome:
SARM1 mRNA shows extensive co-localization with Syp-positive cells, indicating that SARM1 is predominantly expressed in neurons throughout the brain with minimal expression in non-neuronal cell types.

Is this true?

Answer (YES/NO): YES